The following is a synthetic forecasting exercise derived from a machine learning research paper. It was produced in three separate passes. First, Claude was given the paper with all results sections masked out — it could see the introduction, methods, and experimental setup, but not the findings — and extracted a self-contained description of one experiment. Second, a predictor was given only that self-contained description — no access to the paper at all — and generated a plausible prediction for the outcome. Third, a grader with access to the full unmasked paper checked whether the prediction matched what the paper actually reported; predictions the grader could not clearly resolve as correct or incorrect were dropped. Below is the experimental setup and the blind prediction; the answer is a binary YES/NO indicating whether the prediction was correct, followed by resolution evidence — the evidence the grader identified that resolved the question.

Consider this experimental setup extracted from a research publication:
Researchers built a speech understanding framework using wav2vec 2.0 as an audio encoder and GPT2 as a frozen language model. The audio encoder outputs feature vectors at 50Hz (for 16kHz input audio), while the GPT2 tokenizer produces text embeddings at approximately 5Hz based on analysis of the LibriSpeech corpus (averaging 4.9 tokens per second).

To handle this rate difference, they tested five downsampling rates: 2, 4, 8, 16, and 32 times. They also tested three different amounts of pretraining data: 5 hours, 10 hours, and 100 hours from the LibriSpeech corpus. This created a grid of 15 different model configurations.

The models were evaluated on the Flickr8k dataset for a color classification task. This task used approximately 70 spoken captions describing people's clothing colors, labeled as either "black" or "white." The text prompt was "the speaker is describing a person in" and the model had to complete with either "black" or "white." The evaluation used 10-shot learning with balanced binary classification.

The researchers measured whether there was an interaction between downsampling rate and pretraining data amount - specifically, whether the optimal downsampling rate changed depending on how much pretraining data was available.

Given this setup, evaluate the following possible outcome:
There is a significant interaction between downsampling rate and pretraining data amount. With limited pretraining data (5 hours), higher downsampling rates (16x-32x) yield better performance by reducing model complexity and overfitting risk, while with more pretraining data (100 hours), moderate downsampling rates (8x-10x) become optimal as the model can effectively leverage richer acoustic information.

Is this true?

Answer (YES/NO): NO